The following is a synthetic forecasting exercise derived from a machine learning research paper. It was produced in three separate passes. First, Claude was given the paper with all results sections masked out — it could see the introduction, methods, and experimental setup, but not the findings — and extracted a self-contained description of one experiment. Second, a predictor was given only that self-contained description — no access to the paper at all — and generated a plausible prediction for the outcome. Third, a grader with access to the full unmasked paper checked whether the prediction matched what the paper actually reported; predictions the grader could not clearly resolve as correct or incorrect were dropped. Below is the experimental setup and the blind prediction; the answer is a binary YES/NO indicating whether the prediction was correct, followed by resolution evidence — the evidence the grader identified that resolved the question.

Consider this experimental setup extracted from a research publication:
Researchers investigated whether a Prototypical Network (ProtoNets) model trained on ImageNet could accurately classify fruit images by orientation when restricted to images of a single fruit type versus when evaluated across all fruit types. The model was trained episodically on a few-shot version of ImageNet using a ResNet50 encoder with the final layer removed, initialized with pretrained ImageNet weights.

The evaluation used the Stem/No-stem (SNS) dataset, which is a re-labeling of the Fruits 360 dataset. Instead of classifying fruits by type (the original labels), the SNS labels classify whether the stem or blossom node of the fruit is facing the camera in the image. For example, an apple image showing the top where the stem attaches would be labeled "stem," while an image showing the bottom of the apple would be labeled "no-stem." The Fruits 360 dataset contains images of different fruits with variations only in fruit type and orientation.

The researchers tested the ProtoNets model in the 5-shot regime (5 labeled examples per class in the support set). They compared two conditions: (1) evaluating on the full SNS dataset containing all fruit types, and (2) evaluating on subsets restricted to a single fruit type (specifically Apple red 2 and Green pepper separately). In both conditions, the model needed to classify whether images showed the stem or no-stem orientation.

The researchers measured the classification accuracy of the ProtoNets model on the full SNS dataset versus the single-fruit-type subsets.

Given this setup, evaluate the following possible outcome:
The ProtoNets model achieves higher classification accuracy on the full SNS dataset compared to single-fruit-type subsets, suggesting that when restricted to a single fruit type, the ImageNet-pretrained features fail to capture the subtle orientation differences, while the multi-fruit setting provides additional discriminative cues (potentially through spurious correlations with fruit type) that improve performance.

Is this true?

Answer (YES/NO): NO